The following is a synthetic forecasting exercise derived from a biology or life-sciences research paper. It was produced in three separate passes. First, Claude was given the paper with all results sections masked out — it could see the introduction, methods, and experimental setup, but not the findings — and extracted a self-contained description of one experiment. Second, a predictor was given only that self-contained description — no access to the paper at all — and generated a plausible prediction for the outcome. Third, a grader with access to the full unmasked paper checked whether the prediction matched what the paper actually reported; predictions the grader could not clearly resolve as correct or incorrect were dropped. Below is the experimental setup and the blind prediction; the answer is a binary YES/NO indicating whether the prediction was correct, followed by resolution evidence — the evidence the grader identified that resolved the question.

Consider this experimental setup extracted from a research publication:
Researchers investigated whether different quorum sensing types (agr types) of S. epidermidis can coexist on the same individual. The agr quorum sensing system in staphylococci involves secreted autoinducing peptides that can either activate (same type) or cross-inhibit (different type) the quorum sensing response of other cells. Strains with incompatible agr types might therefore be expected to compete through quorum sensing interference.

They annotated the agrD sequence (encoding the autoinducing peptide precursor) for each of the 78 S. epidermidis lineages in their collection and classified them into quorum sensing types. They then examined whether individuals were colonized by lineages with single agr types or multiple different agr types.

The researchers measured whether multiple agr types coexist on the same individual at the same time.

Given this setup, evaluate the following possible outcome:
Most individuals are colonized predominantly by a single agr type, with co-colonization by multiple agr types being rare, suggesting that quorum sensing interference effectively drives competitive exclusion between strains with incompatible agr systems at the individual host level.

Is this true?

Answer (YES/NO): NO